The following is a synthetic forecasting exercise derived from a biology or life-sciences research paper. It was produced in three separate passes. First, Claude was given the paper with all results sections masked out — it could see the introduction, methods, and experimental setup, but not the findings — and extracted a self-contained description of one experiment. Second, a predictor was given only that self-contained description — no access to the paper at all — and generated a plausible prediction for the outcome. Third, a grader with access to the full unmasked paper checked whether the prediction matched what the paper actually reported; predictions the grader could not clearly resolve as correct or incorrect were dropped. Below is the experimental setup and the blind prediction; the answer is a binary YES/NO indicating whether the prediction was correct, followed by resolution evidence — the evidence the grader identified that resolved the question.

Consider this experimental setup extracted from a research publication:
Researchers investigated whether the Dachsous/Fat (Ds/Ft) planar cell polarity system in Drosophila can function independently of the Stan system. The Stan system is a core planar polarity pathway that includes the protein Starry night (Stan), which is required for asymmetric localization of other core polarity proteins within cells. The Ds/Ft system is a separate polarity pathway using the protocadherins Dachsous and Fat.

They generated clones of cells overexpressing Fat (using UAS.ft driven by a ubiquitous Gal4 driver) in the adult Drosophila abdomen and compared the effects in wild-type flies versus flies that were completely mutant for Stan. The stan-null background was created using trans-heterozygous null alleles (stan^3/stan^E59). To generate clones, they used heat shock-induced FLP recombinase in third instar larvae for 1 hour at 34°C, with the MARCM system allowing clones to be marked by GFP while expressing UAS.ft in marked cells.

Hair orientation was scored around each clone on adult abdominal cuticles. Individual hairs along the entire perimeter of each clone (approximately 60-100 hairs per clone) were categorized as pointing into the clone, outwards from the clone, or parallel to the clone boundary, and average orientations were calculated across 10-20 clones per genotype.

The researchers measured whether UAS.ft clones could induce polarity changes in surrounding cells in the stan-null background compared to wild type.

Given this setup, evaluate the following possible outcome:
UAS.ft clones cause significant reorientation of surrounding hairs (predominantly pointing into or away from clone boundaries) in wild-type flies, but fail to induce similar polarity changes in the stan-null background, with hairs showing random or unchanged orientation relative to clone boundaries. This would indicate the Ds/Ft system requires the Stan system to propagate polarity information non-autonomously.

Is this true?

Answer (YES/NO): NO